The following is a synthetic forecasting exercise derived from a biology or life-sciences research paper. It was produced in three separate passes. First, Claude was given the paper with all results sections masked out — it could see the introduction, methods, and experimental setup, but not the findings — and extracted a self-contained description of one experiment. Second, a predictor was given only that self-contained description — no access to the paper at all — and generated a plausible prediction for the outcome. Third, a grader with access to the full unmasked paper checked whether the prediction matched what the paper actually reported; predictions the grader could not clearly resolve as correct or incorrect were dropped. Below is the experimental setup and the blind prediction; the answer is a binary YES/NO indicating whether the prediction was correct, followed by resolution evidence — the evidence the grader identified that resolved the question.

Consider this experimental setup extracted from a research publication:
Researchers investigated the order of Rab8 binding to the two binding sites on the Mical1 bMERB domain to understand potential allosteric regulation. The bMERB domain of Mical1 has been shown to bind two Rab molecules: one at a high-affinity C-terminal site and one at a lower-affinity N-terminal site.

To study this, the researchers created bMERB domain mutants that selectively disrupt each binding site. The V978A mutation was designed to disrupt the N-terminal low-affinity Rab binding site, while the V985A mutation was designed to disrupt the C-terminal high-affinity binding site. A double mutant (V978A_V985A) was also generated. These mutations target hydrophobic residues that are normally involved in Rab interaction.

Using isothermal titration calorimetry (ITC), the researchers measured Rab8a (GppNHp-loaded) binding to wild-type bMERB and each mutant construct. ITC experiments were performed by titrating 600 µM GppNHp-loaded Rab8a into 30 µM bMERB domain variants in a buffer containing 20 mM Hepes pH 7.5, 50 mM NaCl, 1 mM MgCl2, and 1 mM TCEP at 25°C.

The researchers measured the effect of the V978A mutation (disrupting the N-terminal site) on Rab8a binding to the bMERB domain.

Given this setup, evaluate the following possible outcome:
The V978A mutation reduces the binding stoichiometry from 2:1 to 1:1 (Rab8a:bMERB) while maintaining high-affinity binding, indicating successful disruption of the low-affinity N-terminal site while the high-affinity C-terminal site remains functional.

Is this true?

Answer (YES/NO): YES